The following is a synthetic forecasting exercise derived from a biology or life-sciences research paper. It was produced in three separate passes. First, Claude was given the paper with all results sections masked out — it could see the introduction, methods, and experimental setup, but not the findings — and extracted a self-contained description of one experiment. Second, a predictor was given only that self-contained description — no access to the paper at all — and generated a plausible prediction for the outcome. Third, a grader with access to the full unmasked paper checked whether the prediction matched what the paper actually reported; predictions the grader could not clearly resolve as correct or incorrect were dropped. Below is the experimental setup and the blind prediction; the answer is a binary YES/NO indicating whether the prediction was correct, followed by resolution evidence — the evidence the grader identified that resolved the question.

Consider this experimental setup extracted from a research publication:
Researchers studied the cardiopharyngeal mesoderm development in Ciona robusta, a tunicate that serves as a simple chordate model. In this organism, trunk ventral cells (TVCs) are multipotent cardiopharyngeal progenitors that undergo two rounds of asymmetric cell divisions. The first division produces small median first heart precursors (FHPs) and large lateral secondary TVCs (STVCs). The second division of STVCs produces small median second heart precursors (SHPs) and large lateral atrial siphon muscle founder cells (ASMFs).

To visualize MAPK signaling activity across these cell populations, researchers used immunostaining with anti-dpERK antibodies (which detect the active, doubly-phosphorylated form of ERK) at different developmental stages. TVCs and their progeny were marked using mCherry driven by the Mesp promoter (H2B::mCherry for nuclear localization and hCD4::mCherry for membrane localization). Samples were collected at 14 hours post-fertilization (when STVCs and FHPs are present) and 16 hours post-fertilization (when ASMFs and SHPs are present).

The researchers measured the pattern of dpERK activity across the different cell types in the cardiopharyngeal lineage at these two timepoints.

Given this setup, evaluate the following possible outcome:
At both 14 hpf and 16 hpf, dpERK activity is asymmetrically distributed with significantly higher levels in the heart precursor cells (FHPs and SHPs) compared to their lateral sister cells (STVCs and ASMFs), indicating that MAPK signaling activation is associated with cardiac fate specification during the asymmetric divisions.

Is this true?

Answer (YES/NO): NO